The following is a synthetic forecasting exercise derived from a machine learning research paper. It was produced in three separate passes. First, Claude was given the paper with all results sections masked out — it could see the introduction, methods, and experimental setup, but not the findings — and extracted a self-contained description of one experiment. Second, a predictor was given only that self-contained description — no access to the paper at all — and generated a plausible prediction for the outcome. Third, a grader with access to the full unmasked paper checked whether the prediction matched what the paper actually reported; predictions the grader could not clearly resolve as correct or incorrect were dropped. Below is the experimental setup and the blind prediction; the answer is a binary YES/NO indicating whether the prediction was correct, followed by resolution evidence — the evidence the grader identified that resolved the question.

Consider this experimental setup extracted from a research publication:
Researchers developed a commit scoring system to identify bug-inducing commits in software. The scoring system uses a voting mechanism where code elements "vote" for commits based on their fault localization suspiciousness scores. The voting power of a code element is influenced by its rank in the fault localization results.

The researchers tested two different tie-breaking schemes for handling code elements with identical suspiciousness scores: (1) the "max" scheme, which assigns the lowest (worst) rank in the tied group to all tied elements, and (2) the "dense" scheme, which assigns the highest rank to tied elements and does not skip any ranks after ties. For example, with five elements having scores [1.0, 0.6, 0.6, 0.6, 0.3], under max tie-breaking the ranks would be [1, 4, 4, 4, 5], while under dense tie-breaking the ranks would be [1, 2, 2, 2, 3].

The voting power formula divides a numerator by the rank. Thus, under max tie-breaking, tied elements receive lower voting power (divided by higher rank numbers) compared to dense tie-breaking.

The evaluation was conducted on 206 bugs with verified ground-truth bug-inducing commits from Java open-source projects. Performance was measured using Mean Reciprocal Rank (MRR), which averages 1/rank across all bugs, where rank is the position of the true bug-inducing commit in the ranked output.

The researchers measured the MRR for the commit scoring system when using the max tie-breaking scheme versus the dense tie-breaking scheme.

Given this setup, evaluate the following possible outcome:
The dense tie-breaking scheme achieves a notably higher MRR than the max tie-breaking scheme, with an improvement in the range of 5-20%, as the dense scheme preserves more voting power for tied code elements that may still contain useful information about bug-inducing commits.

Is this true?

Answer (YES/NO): NO